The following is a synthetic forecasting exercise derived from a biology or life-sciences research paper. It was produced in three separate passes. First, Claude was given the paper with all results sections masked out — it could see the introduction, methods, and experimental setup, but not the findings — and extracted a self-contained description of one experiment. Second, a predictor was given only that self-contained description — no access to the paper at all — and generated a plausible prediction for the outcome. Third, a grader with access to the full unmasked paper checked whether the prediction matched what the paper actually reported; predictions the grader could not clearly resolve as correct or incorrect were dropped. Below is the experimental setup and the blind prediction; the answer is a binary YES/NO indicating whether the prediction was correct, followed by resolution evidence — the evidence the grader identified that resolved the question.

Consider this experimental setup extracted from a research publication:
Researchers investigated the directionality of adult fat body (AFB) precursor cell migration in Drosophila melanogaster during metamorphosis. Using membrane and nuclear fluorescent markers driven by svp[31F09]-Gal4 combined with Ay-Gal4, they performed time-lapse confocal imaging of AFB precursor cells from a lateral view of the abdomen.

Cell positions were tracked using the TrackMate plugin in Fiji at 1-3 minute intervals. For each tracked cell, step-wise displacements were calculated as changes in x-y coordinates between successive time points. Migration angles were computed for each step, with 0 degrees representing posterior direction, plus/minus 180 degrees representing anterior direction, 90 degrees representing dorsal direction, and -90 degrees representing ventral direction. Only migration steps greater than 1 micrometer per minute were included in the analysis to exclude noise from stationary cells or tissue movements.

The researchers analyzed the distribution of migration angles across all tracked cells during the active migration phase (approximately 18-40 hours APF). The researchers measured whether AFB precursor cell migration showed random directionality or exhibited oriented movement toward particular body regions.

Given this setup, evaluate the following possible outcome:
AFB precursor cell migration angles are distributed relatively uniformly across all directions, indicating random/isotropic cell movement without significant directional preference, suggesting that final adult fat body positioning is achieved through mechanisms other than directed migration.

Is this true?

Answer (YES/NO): NO